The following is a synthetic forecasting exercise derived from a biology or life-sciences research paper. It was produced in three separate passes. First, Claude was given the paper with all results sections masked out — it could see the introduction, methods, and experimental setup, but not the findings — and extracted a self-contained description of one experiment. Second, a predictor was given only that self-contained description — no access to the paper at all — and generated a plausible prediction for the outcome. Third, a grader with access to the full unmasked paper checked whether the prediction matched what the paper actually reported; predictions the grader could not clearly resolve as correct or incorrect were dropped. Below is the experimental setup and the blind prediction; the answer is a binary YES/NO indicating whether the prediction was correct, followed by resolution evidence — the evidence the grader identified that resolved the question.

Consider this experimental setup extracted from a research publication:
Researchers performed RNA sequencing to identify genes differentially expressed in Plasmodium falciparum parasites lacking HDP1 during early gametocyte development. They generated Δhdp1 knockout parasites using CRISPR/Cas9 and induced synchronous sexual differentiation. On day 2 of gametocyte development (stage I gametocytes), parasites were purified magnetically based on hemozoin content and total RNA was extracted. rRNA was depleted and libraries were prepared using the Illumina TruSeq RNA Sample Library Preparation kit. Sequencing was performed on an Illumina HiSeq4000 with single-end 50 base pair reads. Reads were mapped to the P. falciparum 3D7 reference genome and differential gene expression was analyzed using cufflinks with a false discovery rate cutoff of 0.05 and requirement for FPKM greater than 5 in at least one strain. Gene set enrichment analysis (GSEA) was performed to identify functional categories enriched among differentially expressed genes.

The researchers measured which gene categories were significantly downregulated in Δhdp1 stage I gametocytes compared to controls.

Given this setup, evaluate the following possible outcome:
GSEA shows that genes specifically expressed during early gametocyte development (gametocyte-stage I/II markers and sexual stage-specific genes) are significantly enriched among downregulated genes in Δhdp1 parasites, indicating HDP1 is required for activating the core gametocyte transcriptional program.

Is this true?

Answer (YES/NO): NO